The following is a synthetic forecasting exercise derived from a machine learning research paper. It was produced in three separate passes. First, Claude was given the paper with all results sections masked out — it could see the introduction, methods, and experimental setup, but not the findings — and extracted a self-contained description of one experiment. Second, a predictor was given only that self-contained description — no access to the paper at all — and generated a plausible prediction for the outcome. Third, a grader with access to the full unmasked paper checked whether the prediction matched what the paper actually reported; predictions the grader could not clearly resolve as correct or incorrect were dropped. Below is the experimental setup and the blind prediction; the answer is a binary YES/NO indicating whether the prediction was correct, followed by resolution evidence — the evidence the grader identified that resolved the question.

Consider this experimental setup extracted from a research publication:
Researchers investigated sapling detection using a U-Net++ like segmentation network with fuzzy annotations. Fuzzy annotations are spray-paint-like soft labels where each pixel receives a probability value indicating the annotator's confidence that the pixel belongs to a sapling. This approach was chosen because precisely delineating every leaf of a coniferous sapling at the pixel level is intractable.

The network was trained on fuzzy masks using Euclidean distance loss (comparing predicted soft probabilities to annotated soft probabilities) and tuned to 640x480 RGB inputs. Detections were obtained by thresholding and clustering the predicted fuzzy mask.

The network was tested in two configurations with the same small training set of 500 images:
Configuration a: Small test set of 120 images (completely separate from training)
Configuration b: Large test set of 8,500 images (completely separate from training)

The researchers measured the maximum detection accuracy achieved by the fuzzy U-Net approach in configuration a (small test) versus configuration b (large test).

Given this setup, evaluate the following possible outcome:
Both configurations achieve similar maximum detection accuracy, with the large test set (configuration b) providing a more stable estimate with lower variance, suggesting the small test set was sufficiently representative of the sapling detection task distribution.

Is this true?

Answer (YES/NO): NO